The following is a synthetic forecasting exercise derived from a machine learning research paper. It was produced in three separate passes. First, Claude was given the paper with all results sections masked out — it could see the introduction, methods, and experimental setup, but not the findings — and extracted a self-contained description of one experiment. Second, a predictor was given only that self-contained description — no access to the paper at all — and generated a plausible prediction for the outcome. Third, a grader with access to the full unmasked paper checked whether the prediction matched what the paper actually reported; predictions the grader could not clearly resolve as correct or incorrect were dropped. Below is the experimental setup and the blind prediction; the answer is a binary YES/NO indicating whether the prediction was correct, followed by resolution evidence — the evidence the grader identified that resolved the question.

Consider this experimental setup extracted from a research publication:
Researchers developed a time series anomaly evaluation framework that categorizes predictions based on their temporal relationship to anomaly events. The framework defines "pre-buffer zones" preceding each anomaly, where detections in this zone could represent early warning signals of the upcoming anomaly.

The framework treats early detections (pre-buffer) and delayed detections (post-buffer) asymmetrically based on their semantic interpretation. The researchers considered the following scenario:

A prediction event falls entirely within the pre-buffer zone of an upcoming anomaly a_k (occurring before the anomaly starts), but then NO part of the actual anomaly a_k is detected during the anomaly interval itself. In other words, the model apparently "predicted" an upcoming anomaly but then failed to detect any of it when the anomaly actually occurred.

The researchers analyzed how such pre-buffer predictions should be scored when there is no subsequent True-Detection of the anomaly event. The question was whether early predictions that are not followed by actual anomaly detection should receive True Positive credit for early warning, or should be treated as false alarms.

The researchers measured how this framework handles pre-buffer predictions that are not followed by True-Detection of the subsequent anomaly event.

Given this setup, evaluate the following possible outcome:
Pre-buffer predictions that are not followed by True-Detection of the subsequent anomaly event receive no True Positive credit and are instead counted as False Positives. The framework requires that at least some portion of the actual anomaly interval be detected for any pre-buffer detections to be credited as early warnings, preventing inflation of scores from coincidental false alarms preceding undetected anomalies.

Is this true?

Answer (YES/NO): YES